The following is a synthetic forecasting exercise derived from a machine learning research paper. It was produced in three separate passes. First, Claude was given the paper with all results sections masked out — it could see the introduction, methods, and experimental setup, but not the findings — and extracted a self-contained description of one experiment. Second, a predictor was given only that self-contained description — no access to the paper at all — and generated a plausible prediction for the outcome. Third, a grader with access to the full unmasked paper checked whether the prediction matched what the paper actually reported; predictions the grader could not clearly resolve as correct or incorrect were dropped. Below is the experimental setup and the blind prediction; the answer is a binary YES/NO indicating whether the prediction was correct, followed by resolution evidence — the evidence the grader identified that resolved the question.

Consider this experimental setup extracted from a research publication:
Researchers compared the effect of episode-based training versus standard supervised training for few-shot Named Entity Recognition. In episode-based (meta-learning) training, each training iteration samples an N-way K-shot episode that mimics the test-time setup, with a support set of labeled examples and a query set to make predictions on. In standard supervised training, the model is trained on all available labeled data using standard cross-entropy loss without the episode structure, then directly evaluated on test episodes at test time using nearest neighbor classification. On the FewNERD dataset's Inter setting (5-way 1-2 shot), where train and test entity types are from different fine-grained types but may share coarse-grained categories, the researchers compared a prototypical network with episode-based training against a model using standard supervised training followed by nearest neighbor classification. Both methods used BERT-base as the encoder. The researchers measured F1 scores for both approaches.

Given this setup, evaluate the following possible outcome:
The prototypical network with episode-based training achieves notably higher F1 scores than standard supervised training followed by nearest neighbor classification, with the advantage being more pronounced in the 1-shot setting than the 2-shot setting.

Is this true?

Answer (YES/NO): NO